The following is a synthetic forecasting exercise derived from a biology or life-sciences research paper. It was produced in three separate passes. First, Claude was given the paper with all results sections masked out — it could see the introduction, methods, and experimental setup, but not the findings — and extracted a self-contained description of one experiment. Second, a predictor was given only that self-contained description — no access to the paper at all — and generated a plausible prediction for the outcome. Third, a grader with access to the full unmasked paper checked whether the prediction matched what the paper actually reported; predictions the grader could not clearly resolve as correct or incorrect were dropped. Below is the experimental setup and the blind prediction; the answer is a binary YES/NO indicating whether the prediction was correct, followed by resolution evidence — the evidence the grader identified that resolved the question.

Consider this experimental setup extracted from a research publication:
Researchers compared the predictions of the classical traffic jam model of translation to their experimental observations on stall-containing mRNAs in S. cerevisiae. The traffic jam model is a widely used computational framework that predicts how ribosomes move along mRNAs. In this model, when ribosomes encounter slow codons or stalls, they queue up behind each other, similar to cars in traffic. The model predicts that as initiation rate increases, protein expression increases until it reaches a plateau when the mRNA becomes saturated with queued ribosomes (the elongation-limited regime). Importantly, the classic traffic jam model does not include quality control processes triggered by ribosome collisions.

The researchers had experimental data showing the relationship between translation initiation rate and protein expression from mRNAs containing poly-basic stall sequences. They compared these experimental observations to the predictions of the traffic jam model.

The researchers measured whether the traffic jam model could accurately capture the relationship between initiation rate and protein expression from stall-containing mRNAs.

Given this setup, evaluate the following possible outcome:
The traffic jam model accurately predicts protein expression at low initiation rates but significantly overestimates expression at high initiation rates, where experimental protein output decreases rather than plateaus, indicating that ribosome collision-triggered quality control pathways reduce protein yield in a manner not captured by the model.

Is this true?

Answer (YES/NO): YES